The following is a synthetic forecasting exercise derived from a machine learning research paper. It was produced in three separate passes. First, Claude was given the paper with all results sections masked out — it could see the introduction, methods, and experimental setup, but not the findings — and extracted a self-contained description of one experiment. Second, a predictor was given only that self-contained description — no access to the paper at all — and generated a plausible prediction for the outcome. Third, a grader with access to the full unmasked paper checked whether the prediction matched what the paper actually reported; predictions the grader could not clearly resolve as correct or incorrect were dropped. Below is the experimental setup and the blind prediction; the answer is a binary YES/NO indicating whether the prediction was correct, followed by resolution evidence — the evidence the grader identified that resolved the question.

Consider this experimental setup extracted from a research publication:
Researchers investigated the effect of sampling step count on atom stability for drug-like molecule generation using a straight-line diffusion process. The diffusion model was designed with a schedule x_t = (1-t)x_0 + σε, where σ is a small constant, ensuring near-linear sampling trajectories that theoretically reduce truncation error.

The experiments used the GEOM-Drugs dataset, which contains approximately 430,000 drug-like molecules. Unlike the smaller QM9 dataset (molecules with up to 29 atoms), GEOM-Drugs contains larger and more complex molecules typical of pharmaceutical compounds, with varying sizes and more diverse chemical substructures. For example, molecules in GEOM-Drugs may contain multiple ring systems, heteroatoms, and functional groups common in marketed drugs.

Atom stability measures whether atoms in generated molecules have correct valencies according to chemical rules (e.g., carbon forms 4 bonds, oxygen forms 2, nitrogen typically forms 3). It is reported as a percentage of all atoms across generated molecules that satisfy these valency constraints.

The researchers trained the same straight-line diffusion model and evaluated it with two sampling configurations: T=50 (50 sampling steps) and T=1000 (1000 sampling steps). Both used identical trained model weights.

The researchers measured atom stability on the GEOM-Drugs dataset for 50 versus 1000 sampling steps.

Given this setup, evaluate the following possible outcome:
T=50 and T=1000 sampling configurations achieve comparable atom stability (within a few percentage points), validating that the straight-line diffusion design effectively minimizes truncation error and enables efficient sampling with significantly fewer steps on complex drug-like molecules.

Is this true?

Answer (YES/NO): YES